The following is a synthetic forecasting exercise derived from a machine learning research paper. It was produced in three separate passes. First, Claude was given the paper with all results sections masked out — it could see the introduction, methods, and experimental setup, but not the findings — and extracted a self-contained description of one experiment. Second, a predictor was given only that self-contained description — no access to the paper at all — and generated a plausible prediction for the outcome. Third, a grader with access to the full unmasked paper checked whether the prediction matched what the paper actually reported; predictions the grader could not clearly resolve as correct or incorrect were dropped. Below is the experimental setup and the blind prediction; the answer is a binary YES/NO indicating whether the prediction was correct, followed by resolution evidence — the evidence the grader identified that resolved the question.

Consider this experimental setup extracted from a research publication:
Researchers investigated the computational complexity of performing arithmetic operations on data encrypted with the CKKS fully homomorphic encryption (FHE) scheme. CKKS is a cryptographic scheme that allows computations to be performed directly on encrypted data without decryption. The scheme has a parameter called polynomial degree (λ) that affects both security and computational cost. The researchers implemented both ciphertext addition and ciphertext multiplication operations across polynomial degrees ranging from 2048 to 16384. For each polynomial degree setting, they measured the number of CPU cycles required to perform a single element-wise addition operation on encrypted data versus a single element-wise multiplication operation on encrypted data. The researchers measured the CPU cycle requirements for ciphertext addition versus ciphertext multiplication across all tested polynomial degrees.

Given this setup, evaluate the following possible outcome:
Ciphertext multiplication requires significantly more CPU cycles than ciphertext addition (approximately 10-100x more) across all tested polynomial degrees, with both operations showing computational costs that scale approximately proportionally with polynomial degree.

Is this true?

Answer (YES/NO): NO